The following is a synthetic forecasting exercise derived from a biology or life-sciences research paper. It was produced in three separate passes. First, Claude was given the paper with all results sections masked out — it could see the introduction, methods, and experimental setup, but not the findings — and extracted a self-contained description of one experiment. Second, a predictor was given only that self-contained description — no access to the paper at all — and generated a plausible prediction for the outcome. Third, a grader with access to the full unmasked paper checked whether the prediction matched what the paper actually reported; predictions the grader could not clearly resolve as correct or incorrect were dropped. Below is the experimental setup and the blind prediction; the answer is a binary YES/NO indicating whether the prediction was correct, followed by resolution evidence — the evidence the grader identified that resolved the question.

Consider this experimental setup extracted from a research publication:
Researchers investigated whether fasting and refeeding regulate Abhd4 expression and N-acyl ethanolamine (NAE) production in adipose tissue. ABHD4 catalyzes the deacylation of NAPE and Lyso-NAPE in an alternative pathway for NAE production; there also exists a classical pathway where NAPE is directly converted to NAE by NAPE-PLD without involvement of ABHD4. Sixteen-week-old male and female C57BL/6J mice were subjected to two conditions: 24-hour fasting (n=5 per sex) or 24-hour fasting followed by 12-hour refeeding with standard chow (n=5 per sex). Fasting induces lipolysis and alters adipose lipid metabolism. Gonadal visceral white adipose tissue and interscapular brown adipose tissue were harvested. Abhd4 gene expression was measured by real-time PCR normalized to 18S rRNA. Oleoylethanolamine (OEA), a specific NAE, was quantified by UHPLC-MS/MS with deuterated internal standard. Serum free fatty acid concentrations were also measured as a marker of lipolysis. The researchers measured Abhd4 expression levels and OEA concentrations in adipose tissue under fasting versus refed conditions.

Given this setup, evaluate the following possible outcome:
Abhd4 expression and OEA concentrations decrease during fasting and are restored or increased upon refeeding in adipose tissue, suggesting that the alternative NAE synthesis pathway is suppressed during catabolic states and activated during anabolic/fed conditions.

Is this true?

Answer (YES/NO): NO